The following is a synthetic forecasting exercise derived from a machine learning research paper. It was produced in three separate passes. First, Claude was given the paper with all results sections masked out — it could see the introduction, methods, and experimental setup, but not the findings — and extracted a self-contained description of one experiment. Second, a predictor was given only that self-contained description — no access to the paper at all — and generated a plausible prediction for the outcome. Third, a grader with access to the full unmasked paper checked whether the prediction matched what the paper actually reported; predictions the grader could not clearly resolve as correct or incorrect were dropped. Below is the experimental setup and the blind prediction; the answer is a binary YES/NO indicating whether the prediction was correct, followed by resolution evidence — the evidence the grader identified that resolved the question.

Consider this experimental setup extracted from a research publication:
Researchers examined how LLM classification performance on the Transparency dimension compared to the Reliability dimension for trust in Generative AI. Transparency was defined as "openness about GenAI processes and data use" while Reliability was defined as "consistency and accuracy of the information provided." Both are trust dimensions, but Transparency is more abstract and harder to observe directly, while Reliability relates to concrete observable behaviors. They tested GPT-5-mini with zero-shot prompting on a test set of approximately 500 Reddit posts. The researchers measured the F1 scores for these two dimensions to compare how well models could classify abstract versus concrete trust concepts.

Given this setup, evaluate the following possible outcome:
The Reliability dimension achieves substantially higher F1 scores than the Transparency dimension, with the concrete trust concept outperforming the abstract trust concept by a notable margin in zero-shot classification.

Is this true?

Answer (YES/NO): YES